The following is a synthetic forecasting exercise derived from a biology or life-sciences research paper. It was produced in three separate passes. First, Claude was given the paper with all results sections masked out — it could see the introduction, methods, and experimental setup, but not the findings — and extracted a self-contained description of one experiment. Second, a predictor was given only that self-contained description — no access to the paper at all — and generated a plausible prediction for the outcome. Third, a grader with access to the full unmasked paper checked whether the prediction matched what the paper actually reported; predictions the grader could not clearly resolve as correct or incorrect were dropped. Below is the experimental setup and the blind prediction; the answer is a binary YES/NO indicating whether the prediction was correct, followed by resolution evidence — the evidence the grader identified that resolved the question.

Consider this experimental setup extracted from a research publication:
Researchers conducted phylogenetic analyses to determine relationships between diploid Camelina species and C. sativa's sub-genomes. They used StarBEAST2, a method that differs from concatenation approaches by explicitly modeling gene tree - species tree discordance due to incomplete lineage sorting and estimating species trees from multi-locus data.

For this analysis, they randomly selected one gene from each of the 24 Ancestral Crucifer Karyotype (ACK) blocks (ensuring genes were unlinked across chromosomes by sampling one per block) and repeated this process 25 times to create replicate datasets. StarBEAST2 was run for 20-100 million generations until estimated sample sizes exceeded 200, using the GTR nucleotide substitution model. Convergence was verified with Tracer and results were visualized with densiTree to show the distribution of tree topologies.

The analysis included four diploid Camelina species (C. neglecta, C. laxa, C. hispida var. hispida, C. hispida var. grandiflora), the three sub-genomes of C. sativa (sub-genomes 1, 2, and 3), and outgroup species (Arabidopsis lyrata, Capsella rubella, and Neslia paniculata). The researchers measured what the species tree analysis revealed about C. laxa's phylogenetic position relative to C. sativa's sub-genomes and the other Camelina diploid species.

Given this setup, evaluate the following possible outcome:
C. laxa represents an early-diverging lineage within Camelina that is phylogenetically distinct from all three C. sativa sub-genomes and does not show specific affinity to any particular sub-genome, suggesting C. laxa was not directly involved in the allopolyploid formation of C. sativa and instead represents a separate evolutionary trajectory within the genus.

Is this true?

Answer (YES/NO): NO